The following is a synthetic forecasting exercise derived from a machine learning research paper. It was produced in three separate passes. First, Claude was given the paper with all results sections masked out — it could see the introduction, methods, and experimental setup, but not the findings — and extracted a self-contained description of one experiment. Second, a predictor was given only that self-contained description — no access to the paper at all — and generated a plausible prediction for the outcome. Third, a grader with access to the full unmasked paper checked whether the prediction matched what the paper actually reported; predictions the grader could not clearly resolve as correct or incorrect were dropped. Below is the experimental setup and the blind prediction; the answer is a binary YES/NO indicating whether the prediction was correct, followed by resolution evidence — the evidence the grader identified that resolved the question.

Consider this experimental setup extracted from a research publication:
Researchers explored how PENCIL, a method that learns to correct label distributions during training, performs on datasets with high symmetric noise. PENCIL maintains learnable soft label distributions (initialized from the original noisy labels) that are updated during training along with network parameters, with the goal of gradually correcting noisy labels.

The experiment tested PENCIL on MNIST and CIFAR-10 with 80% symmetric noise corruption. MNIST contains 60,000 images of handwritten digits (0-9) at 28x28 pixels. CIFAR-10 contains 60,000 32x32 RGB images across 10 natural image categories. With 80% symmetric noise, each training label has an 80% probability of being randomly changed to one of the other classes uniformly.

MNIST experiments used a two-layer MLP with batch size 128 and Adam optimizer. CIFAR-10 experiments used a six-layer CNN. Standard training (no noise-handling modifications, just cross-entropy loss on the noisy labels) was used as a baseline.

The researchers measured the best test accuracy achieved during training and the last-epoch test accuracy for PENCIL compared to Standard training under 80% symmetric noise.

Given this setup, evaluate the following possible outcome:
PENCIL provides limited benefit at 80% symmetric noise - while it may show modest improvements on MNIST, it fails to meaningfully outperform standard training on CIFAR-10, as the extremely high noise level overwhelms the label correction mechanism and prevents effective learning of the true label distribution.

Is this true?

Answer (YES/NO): NO